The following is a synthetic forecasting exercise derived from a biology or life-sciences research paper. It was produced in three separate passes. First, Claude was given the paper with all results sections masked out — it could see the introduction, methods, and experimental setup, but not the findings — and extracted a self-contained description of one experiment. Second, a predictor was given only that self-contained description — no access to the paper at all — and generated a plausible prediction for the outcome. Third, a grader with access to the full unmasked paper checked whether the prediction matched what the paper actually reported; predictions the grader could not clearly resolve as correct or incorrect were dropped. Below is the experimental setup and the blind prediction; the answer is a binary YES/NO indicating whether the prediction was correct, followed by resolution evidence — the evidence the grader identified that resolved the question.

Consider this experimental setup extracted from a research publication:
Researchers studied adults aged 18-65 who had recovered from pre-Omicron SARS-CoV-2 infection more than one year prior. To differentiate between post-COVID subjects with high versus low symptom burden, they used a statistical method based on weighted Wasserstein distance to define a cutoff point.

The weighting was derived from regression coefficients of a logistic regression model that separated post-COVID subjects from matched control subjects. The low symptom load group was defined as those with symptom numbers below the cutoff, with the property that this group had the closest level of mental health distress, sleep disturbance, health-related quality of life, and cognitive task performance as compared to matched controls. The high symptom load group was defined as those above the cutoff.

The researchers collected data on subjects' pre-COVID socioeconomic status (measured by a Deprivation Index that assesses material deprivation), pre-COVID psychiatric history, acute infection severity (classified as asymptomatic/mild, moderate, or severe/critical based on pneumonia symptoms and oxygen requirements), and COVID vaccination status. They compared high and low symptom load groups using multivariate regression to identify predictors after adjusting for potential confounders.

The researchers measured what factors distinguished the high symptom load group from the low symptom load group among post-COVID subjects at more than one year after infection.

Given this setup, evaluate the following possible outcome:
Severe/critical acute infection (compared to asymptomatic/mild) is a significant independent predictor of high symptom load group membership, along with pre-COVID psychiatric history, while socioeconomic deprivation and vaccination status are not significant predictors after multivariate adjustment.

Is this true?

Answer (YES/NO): NO